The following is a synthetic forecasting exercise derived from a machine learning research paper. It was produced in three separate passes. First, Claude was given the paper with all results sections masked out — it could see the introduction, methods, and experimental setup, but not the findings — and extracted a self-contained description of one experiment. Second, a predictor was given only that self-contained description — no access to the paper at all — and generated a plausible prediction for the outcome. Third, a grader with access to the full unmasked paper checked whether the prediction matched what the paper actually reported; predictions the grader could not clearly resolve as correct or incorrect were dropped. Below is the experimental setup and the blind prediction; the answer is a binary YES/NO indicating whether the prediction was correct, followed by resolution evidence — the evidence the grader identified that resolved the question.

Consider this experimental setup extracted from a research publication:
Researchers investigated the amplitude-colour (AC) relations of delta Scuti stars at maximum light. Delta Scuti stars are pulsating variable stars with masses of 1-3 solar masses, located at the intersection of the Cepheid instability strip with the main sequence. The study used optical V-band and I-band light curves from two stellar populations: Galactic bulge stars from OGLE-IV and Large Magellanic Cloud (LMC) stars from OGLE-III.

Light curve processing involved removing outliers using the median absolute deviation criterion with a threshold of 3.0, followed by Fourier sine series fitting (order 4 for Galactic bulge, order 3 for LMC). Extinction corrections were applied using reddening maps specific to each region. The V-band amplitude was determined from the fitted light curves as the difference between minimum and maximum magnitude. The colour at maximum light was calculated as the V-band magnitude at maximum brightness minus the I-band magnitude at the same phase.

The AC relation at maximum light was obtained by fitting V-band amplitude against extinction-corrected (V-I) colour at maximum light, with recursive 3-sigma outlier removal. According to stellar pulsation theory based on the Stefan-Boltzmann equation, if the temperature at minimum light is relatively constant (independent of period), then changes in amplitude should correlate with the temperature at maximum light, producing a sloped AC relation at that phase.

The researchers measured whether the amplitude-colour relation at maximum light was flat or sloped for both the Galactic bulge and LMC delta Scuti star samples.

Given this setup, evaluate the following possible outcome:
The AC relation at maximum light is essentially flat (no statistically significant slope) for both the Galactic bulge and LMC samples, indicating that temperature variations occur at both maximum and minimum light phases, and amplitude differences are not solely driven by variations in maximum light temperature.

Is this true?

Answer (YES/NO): NO